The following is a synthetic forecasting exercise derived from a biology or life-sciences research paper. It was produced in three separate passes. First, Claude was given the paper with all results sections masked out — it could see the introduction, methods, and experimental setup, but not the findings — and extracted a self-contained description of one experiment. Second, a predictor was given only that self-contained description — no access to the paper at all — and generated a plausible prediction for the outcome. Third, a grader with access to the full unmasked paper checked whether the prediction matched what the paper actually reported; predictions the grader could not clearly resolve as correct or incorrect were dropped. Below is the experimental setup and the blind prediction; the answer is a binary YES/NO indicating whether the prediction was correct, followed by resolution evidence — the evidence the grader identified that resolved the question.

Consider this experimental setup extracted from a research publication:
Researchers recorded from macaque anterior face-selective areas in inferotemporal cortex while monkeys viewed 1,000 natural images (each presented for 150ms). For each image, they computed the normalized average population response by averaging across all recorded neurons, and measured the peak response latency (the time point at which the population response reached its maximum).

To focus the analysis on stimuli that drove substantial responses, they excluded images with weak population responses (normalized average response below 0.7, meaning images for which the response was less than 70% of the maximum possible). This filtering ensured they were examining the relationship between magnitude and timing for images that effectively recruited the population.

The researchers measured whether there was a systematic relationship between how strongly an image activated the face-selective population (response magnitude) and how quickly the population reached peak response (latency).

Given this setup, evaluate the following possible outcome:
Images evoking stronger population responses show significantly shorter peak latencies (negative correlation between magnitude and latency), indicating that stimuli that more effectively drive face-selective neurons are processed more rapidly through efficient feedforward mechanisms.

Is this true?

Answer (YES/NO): NO